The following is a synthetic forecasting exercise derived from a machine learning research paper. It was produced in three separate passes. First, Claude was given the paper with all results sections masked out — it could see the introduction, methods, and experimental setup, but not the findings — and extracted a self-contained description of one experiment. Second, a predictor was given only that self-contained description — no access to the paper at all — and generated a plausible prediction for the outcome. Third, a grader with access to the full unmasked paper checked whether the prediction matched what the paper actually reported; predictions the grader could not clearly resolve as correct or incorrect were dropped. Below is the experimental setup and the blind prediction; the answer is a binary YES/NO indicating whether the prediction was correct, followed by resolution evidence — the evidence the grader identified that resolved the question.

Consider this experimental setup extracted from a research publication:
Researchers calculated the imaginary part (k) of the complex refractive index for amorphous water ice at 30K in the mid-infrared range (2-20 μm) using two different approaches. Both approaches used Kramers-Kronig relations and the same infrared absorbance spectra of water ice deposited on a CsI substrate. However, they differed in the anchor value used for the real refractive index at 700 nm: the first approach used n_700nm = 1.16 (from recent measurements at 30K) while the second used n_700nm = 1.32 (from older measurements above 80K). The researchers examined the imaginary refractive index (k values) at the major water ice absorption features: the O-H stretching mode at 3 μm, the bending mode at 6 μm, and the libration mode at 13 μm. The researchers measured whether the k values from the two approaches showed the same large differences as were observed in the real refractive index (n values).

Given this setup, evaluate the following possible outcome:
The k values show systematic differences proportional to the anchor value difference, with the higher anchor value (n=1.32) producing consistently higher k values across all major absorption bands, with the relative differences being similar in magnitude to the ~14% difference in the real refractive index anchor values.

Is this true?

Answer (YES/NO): NO